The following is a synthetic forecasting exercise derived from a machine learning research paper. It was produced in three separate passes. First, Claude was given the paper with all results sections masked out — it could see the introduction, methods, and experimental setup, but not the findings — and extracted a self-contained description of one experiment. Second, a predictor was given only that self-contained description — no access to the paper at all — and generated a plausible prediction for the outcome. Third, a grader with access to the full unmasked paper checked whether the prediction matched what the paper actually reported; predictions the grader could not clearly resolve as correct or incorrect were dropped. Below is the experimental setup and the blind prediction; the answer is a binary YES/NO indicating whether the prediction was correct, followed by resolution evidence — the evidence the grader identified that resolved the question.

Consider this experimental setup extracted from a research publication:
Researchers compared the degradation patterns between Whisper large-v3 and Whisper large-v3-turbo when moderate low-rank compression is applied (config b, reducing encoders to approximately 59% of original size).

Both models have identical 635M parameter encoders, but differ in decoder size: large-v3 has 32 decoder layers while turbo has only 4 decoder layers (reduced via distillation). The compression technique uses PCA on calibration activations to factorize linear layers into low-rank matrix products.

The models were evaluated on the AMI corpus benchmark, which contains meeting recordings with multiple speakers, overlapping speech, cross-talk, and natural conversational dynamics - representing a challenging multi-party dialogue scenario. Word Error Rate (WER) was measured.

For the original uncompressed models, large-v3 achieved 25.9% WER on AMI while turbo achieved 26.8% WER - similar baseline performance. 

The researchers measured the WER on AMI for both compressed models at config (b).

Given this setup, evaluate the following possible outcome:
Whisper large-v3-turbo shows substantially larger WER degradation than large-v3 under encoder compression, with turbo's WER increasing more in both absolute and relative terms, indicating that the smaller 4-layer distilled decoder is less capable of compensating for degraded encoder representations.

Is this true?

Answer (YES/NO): YES